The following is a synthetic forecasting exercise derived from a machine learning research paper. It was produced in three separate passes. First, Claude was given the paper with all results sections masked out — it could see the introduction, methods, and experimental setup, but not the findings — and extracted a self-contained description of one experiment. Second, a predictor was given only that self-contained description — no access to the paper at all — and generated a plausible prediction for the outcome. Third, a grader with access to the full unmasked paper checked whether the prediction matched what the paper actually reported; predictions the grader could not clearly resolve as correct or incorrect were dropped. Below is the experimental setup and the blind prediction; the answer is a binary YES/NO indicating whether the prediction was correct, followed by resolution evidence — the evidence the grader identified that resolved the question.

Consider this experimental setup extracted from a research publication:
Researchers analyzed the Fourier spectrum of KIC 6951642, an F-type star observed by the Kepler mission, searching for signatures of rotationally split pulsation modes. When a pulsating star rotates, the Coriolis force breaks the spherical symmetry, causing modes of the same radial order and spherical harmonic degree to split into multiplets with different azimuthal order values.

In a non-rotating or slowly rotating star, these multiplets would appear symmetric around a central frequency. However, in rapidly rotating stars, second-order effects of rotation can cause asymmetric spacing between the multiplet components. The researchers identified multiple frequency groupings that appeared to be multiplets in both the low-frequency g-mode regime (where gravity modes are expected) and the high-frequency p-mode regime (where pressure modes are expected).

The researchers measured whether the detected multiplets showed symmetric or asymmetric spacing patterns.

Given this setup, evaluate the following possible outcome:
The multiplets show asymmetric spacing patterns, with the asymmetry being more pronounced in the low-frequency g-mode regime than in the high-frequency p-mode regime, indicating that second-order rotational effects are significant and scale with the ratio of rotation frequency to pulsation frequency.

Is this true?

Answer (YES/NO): NO